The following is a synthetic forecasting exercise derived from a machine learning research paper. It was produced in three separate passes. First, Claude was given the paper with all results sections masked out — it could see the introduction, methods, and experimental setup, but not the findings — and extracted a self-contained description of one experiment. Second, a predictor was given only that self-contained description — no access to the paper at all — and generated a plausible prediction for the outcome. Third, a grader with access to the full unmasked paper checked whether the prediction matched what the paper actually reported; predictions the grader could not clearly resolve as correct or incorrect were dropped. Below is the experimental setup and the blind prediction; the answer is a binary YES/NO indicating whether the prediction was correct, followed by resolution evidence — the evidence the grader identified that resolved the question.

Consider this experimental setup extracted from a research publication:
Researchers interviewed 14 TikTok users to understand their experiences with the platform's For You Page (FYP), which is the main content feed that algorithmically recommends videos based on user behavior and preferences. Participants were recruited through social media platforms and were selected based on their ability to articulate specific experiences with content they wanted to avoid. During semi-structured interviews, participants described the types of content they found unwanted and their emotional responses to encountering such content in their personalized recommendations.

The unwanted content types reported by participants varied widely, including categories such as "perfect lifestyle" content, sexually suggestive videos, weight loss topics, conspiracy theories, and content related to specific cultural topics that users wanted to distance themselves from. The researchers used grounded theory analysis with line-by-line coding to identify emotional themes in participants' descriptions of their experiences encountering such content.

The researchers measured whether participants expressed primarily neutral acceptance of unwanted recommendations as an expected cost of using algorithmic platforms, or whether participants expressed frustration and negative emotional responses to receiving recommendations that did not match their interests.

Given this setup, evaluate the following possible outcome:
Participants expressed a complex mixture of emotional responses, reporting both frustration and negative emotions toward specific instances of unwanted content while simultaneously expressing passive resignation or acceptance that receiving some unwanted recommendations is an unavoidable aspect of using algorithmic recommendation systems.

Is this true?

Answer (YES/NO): NO